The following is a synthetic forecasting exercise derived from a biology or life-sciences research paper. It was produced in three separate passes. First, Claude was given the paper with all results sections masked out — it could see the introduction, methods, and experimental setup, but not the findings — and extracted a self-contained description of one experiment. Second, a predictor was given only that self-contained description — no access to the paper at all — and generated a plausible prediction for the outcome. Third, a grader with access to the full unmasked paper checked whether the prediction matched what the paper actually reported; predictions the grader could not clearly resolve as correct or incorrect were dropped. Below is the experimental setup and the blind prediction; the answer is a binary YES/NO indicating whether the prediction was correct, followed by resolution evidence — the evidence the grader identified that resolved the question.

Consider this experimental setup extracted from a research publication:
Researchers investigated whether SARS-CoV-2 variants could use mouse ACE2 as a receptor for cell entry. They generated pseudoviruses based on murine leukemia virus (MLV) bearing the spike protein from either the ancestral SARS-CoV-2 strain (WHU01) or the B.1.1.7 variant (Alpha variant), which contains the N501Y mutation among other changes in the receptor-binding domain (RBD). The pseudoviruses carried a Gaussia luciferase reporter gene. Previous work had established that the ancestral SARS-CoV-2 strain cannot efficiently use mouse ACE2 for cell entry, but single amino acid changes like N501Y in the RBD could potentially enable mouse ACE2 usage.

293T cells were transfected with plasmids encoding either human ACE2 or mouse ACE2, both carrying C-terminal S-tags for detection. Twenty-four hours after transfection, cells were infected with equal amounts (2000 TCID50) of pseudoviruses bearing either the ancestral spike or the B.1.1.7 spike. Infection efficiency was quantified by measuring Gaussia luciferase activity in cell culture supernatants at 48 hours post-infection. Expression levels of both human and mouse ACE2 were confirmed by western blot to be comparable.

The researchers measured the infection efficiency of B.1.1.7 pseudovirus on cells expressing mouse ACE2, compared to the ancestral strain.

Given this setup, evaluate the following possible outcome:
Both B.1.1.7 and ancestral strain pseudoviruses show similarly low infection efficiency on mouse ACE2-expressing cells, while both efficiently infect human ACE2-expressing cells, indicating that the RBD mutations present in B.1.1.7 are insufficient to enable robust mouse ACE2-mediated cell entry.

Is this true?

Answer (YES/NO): NO